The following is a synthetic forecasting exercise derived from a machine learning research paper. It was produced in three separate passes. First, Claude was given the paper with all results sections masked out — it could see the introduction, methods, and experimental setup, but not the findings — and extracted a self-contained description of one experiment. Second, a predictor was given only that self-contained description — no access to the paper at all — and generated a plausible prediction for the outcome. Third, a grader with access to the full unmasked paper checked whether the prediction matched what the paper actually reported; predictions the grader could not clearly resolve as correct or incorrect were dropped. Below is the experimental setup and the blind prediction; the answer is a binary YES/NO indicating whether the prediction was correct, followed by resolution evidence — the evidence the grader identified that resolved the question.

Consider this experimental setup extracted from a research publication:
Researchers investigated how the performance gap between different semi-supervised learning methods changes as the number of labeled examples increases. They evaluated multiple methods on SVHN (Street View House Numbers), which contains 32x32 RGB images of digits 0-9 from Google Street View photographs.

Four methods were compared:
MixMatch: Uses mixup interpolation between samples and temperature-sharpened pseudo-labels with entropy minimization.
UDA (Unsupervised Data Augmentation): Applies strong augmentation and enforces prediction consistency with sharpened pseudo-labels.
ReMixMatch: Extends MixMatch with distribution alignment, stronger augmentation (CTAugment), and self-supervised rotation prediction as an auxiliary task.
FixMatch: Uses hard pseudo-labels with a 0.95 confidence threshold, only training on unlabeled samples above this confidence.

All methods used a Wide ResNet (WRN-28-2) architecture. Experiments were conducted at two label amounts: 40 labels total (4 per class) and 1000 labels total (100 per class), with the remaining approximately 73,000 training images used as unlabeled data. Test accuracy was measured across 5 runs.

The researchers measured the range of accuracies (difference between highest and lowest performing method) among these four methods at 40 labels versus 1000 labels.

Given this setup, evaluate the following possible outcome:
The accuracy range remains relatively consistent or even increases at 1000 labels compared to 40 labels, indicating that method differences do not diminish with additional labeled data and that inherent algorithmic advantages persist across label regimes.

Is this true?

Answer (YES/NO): NO